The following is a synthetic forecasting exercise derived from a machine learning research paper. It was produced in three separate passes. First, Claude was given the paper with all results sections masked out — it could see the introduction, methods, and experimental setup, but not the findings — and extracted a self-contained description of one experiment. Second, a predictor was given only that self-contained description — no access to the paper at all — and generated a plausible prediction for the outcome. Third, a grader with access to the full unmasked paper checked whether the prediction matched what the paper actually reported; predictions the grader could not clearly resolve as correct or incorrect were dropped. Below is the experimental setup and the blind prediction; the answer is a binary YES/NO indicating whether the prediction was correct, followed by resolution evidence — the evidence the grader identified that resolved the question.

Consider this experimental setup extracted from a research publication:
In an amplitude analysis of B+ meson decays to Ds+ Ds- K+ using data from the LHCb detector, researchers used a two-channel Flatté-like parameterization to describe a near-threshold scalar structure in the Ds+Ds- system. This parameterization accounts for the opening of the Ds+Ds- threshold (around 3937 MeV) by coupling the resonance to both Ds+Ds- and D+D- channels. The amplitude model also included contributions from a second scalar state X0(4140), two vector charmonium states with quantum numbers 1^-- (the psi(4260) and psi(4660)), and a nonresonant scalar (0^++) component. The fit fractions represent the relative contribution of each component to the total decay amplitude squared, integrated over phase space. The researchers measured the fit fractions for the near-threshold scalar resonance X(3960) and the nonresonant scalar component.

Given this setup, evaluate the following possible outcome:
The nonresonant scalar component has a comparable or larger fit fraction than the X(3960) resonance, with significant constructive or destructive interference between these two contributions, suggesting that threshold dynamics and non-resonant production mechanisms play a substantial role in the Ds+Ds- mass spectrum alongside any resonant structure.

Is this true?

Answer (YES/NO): YES